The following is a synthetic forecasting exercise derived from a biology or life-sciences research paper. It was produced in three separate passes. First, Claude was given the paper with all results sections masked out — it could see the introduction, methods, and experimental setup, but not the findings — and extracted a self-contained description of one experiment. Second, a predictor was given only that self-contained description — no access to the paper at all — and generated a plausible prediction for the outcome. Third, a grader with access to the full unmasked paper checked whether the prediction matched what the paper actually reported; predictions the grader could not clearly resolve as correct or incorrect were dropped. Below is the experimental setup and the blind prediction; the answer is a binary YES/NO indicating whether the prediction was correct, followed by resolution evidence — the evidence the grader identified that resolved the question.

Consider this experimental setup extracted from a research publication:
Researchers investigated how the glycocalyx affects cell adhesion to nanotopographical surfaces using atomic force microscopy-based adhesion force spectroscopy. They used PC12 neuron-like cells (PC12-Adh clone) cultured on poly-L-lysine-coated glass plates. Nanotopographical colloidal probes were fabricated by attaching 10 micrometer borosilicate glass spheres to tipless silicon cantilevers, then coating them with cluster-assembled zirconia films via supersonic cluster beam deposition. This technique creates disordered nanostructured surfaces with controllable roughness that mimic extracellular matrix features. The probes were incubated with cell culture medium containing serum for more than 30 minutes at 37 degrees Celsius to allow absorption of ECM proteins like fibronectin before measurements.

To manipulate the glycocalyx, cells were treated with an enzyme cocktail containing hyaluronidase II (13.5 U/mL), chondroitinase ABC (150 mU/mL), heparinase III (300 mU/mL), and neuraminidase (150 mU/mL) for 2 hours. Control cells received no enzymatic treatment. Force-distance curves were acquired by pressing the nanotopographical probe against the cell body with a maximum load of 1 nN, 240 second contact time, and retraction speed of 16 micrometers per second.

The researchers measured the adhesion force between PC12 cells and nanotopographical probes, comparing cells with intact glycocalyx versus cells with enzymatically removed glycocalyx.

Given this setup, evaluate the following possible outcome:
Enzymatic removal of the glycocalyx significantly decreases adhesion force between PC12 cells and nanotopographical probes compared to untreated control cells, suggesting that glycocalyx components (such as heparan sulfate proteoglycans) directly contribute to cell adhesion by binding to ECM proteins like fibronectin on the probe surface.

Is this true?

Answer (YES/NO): NO